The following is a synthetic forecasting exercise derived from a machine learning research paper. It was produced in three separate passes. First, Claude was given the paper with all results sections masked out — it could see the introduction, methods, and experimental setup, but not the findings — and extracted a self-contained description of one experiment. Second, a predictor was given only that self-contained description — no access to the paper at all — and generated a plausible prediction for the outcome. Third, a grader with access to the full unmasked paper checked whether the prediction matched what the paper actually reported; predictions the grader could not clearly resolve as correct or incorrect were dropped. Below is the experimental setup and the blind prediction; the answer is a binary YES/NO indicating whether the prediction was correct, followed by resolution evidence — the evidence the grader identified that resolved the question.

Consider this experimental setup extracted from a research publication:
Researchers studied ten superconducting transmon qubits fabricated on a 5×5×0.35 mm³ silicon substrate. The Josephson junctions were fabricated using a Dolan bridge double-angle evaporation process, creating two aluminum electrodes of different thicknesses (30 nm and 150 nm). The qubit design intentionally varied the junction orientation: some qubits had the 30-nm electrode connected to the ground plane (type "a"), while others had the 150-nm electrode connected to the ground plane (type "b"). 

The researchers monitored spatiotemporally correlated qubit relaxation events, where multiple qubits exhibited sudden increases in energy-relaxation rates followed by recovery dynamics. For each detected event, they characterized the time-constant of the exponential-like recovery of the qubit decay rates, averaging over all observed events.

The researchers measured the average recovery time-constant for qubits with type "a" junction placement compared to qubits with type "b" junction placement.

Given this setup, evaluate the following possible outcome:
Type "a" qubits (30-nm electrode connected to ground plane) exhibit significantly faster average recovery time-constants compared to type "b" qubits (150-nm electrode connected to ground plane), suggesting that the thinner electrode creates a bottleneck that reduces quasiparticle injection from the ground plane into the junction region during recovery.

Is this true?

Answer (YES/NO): NO